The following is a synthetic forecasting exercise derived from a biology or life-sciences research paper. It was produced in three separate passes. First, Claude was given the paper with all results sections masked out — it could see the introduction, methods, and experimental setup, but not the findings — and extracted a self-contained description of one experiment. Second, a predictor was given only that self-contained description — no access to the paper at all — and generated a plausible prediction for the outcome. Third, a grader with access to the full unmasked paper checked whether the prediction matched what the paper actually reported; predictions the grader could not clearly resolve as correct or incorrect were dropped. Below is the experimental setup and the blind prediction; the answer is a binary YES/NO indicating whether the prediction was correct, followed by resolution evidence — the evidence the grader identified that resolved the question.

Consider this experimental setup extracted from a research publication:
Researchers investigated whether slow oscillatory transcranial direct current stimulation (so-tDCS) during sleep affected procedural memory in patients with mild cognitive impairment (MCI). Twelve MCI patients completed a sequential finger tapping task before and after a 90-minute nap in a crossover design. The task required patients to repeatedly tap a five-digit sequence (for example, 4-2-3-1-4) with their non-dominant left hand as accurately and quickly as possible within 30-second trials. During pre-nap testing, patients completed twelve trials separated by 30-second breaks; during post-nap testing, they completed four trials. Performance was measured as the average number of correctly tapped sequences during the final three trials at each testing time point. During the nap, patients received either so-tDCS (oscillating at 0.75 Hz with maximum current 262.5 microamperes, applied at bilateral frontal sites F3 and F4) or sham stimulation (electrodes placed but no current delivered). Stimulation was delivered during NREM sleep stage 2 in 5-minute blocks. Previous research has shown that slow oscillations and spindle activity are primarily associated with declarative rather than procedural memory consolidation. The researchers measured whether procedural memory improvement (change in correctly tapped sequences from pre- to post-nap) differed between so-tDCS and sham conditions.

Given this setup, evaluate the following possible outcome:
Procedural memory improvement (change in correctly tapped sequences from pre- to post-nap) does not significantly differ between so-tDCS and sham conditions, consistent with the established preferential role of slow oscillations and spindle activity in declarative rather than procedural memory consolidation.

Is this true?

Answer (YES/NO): YES